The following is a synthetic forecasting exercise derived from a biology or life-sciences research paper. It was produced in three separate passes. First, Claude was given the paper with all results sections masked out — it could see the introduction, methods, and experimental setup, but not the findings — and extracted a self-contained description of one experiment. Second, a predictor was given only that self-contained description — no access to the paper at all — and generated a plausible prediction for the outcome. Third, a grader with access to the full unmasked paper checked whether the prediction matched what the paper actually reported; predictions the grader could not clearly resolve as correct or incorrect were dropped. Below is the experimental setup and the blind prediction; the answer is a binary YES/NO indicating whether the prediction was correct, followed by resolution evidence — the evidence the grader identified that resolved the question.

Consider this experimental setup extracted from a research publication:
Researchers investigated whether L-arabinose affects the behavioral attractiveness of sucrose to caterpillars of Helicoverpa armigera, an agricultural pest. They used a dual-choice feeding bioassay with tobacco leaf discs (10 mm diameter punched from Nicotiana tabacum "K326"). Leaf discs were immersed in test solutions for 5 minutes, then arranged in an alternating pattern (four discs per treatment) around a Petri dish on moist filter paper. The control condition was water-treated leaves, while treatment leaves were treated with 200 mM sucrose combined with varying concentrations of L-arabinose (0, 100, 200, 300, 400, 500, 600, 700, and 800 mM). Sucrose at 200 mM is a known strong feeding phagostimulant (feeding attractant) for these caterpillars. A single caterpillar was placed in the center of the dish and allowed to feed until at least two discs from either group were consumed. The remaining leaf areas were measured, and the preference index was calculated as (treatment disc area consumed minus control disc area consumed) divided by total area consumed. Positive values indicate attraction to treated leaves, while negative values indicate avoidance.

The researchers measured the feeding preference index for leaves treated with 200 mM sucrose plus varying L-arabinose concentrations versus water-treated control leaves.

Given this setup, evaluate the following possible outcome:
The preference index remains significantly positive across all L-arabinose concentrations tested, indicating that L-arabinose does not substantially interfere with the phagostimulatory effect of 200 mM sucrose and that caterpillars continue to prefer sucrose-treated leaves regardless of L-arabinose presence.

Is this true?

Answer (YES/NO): NO